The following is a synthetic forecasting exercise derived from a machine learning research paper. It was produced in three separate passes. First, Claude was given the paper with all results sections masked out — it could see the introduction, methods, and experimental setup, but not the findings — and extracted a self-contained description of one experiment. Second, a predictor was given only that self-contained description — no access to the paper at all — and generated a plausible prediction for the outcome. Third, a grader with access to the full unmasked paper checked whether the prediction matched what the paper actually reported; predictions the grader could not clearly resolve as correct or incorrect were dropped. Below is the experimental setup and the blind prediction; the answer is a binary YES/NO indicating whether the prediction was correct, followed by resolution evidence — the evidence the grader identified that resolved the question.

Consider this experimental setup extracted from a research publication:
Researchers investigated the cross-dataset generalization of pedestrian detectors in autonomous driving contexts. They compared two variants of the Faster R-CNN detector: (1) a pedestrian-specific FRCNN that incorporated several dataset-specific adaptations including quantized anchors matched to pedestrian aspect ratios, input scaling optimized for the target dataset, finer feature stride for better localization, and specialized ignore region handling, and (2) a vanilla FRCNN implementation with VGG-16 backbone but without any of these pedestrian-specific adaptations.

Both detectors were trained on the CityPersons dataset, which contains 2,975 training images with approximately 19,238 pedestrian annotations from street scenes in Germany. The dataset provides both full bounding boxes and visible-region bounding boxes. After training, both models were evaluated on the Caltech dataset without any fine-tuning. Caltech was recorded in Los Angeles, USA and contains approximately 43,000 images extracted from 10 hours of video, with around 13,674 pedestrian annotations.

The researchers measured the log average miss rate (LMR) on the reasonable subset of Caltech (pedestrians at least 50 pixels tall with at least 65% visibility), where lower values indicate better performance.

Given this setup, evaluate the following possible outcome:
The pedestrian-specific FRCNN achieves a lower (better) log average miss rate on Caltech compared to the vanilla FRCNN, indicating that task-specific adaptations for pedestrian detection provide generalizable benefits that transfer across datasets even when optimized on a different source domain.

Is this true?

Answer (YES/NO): NO